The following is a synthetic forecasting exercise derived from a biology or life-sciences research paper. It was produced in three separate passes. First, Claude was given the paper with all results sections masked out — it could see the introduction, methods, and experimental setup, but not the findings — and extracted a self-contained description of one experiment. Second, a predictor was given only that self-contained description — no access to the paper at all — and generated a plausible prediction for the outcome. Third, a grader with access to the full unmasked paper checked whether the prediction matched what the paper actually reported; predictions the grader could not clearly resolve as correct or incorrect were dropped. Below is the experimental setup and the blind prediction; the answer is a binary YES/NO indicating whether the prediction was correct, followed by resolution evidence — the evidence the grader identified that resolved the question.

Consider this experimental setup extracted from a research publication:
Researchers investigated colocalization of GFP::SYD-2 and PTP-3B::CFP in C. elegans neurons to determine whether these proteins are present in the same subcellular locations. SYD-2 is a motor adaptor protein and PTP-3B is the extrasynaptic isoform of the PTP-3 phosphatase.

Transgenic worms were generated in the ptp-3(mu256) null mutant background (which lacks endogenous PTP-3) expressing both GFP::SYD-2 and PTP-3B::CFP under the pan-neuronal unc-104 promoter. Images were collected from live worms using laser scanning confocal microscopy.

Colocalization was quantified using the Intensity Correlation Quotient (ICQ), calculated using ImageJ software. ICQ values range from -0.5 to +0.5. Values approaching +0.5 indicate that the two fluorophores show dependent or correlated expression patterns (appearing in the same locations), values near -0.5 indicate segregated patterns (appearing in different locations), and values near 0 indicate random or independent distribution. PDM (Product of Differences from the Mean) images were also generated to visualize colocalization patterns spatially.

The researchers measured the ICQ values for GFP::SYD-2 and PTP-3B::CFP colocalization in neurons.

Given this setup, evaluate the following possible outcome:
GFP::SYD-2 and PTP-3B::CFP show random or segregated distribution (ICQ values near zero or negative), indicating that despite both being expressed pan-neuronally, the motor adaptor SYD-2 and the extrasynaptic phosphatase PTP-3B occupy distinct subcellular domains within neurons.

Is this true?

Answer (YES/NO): NO